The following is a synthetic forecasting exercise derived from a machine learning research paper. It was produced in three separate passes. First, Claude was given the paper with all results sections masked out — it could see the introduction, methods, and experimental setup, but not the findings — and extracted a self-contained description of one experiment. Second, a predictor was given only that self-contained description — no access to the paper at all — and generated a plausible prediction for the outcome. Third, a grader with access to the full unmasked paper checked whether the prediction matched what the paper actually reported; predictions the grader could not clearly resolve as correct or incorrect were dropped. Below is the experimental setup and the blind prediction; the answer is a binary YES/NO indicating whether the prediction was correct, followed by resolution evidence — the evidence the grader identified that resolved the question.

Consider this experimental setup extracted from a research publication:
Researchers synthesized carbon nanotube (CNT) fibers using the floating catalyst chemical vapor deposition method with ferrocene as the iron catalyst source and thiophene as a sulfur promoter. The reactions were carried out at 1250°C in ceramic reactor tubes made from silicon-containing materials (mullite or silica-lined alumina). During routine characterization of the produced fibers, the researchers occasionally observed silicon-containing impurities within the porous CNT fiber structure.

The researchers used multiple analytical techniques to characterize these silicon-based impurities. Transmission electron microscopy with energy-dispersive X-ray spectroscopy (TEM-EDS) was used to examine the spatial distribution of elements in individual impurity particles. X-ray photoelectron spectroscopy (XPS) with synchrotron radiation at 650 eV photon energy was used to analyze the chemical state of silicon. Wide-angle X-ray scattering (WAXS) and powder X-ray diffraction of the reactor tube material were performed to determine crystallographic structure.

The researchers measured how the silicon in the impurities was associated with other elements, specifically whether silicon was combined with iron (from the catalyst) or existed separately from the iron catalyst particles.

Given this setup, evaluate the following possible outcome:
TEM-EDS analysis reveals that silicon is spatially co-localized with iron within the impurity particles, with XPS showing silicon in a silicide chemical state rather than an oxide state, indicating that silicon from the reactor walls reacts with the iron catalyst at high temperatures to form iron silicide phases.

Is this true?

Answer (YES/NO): NO